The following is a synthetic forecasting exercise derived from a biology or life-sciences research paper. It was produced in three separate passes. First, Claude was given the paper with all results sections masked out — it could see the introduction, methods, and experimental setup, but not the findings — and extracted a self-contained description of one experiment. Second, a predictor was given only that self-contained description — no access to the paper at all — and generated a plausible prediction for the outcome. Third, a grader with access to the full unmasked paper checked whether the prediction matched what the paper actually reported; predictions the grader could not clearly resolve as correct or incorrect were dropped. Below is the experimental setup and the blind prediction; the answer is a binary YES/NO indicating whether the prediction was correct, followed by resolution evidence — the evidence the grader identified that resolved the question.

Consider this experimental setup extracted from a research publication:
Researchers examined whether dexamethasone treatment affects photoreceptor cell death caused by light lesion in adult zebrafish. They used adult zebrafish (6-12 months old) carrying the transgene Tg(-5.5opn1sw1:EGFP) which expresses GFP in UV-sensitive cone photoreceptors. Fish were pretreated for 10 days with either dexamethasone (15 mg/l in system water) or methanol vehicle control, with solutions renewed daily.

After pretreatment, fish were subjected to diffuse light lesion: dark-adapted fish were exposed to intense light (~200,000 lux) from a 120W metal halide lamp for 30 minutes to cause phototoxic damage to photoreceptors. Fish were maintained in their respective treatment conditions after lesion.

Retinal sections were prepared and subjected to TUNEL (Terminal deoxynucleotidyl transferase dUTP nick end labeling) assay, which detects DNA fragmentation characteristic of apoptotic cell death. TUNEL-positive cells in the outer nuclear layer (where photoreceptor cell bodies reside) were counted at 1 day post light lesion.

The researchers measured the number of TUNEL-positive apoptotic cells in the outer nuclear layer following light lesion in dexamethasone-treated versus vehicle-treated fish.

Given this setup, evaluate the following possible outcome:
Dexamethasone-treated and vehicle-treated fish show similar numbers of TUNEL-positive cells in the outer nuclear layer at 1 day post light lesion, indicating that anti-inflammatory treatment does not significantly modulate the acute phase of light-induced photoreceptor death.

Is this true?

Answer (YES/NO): YES